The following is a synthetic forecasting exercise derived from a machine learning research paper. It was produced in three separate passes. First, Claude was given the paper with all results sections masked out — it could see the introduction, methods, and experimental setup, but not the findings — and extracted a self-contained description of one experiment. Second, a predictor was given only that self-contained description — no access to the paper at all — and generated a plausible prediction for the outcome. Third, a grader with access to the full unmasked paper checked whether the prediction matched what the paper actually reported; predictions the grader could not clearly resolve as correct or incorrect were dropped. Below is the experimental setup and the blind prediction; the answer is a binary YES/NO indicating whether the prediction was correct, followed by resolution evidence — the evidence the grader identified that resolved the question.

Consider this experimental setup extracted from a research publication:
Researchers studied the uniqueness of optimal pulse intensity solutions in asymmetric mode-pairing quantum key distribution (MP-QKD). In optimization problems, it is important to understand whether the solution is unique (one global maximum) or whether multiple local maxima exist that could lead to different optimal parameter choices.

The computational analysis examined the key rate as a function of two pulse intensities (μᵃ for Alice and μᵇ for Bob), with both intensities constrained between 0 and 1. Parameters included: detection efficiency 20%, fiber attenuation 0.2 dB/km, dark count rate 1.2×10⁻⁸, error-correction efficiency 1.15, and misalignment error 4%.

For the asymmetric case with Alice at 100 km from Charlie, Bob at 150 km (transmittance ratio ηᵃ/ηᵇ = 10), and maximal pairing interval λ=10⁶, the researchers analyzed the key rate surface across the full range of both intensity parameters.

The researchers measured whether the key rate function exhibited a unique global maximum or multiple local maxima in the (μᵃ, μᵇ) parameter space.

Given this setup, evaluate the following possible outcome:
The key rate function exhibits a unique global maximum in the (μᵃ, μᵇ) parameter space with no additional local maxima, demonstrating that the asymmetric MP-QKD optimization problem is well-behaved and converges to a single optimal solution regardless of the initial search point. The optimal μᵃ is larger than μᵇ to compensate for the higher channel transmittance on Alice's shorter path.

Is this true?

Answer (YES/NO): NO